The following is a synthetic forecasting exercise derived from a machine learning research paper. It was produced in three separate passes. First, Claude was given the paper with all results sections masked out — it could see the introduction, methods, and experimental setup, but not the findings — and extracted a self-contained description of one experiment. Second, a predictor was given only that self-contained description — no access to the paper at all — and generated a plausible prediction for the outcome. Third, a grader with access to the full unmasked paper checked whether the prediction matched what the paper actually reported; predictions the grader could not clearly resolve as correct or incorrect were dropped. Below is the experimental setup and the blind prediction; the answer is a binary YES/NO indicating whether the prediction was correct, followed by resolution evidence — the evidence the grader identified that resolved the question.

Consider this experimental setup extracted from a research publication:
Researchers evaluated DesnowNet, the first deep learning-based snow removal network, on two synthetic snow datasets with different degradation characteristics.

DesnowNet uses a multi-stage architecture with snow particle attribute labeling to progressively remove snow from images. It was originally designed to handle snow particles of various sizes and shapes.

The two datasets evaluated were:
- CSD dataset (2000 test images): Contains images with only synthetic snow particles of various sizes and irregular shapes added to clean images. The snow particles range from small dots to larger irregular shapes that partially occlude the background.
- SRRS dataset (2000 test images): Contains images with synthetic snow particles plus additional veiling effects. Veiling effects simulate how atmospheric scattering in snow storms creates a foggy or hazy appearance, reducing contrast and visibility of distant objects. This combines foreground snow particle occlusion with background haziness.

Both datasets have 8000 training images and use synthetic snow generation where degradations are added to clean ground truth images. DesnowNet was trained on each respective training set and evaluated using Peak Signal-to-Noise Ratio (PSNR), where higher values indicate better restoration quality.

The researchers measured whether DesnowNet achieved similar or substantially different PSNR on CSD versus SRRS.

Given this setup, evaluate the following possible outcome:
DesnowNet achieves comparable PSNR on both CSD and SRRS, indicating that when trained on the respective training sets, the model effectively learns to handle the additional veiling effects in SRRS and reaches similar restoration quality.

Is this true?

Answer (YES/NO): YES